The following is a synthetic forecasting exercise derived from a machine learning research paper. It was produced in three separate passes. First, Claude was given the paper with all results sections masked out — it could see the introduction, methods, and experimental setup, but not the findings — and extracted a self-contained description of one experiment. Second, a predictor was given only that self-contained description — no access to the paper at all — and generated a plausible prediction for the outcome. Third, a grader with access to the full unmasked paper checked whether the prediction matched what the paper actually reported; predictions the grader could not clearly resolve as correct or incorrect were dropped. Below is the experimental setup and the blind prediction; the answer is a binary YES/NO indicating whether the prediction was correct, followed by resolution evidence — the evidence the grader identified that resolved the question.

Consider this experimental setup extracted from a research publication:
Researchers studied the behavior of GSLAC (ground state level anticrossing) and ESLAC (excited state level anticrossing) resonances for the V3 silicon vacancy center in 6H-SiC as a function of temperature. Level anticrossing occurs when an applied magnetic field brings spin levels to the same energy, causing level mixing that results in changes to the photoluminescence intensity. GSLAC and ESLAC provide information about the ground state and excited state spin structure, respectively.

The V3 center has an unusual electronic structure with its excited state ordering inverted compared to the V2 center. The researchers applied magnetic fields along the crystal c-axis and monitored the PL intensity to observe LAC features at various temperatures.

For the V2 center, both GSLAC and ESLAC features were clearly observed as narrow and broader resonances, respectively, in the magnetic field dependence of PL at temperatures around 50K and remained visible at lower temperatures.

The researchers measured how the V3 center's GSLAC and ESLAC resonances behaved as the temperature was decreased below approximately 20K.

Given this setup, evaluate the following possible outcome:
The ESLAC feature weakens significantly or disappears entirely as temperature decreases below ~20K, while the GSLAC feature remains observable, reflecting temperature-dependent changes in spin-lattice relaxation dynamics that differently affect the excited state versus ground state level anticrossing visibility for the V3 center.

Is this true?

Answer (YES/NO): NO